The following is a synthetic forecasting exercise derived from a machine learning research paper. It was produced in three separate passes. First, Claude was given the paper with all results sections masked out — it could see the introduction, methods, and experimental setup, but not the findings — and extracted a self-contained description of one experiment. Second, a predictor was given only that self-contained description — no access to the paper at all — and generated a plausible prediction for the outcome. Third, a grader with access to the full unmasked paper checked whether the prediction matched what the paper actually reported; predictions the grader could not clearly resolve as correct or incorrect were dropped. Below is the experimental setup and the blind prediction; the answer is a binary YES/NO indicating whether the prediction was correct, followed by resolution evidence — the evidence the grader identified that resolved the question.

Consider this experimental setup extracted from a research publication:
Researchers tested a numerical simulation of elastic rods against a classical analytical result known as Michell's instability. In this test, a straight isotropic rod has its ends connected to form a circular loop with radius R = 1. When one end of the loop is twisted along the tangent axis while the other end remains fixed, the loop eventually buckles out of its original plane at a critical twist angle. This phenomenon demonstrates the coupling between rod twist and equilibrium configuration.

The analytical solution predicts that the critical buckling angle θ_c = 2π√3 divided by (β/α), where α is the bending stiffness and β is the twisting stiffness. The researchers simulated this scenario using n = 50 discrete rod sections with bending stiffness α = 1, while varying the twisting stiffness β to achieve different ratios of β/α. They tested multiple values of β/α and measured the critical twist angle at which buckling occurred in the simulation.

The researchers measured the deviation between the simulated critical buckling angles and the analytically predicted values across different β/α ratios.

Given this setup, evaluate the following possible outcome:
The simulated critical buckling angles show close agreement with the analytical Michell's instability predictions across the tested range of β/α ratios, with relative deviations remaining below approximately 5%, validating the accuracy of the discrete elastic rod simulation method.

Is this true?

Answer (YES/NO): YES